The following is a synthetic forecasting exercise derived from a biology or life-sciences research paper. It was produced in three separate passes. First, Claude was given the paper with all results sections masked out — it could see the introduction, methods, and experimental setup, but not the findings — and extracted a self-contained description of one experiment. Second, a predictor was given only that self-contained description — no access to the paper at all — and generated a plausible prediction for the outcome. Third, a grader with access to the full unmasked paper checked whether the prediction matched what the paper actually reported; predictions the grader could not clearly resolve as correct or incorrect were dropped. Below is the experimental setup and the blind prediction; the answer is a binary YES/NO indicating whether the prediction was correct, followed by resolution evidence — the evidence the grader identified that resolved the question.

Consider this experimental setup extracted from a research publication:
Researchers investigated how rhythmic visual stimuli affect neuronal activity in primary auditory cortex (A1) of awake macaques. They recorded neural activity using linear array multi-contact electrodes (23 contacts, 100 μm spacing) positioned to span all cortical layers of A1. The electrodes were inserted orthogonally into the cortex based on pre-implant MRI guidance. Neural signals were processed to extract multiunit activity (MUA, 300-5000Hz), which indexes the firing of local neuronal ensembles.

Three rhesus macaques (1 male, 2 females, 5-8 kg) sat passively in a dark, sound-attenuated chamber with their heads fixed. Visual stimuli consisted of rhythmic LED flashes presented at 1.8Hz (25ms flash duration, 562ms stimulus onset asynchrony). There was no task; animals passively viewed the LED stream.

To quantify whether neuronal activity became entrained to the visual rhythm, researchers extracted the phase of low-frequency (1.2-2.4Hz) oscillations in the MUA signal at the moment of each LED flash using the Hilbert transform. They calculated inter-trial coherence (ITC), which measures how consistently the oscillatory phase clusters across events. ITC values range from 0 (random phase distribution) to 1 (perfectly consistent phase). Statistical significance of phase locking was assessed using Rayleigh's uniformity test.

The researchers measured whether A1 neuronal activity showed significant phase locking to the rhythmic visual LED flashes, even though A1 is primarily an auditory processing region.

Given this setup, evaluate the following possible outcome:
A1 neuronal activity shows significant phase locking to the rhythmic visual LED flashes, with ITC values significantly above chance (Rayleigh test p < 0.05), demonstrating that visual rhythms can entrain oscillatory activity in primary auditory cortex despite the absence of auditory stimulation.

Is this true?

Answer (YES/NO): YES